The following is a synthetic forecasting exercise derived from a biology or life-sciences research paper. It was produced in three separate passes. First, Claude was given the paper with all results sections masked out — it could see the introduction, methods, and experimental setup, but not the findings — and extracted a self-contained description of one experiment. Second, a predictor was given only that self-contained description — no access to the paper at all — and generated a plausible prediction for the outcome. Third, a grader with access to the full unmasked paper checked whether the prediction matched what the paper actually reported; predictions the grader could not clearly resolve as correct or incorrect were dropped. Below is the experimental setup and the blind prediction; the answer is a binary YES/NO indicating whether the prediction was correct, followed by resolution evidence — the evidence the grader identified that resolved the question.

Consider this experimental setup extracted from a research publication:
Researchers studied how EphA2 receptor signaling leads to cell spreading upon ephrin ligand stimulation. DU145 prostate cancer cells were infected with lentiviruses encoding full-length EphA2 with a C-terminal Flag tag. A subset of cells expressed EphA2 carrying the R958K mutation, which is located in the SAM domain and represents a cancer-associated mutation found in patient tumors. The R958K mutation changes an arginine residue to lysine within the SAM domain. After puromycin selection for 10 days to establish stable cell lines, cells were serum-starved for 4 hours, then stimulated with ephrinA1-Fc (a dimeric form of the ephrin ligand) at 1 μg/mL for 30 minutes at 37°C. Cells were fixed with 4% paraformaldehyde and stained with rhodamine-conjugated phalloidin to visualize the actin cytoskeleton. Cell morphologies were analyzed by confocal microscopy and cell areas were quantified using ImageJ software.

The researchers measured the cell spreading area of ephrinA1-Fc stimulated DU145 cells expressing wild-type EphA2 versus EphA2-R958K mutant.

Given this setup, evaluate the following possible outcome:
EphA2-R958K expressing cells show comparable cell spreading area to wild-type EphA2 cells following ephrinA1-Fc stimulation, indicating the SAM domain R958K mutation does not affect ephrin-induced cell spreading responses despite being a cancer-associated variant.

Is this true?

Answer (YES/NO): NO